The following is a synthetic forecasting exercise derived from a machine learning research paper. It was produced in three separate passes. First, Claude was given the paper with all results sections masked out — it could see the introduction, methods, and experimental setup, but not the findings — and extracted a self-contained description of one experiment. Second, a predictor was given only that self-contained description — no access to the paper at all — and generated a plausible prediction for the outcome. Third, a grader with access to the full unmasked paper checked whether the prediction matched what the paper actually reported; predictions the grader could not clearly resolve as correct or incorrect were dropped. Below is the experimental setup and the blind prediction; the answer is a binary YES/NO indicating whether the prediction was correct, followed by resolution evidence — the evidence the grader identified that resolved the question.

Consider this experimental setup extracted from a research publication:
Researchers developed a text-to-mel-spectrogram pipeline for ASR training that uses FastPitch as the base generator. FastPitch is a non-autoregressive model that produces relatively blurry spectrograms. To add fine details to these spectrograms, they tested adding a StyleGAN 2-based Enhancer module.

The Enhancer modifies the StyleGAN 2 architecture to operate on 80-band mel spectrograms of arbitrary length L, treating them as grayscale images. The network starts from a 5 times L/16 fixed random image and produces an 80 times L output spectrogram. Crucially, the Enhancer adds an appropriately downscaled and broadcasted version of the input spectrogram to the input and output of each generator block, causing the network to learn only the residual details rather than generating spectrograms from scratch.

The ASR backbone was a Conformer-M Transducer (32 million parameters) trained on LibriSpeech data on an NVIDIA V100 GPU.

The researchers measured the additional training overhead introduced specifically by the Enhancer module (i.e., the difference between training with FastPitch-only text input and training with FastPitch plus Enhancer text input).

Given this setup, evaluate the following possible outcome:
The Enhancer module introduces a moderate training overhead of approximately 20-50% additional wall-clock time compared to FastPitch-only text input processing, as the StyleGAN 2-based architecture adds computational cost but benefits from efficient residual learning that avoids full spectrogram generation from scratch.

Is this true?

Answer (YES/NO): NO